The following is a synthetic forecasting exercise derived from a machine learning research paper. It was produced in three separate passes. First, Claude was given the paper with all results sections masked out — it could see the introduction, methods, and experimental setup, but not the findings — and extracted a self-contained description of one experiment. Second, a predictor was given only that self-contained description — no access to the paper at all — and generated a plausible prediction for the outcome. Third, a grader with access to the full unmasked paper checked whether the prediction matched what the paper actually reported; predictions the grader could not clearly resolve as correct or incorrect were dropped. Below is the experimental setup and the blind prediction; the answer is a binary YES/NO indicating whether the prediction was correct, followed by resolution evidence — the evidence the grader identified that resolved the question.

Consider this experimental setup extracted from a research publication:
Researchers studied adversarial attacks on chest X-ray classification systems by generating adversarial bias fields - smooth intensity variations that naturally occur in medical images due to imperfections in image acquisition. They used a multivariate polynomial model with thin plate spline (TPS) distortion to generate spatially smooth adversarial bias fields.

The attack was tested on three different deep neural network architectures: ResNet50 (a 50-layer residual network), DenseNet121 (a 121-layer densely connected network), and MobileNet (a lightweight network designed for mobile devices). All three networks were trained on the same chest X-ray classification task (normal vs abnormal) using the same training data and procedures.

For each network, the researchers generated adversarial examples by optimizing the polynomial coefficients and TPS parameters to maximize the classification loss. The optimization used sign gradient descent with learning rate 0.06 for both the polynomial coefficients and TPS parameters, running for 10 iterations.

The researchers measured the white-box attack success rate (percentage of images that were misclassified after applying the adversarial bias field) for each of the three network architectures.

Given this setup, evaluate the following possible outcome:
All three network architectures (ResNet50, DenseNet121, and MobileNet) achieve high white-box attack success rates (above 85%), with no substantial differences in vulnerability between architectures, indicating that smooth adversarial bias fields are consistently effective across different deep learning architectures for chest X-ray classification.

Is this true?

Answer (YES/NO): NO